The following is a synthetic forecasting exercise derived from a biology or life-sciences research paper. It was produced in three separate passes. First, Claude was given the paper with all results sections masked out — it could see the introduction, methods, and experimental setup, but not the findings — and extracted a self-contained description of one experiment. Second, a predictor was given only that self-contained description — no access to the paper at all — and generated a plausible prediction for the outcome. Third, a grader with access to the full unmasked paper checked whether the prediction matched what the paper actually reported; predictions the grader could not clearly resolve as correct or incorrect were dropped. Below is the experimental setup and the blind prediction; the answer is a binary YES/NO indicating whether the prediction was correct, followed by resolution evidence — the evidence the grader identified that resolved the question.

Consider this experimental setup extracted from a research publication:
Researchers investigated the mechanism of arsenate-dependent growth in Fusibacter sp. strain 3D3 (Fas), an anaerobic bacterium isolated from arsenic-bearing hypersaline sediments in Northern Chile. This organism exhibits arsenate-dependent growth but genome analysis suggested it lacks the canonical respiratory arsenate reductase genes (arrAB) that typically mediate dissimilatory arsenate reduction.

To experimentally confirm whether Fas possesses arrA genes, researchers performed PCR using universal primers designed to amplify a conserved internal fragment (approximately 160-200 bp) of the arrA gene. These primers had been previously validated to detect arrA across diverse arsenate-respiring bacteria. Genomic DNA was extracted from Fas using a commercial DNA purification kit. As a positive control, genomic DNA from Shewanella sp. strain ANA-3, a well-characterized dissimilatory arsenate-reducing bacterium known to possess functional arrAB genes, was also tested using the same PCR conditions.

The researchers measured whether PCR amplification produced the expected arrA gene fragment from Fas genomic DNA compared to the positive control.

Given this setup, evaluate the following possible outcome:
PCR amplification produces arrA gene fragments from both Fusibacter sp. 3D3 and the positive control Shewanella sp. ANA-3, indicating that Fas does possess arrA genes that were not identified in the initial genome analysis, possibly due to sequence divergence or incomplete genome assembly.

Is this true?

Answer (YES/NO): NO